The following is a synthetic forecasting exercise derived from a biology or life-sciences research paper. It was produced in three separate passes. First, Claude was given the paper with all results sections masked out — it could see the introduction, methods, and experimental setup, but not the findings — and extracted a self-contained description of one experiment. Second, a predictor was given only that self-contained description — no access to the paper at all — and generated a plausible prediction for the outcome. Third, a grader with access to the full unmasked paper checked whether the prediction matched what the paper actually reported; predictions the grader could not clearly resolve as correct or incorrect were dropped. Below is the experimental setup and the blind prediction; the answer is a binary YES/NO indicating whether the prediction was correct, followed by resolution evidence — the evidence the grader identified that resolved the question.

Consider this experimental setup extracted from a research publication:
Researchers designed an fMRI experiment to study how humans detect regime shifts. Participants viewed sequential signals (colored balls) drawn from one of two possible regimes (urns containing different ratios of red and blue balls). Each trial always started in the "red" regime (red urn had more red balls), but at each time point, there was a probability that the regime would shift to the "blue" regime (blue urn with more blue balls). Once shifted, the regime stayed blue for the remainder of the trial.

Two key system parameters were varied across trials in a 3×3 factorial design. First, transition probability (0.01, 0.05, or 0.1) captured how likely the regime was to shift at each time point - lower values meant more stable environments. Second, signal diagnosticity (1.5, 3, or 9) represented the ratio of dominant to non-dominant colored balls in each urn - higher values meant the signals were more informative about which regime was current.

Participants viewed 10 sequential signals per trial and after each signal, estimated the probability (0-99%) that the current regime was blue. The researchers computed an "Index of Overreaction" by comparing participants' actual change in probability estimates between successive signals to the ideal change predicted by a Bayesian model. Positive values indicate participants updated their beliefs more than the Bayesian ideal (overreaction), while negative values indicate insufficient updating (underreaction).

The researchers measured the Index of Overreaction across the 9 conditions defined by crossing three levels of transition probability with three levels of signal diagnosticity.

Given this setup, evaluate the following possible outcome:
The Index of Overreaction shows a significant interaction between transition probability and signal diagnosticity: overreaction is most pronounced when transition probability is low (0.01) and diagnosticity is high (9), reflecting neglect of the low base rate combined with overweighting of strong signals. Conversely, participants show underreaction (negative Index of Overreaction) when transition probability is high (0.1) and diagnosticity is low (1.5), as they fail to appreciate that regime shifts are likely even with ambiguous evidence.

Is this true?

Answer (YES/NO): NO